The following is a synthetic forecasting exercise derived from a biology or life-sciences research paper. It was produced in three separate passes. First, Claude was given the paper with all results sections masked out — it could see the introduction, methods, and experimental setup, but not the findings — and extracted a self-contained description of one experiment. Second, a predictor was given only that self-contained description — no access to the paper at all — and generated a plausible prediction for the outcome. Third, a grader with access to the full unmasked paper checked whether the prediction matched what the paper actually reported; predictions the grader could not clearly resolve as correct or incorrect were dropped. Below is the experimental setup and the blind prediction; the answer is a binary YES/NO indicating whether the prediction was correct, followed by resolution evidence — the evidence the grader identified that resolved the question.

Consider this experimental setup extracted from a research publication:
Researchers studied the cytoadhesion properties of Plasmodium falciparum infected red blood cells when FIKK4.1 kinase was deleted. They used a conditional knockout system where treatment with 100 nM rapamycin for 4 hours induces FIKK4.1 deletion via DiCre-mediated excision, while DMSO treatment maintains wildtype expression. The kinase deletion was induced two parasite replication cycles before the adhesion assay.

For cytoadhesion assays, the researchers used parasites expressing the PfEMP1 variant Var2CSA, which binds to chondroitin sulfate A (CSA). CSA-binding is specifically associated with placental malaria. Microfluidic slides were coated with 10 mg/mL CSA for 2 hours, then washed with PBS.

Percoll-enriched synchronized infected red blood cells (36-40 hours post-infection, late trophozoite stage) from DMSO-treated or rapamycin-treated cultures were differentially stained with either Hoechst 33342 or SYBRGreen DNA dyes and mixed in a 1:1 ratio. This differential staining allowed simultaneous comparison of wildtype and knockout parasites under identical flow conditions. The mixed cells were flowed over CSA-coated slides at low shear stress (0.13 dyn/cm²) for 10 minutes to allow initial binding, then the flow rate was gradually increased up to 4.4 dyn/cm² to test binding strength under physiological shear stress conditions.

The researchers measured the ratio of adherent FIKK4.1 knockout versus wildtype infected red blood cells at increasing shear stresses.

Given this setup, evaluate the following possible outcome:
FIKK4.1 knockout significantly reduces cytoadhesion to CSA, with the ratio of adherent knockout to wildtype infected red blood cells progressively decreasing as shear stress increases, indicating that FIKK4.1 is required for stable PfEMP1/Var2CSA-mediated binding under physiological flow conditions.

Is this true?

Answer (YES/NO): YES